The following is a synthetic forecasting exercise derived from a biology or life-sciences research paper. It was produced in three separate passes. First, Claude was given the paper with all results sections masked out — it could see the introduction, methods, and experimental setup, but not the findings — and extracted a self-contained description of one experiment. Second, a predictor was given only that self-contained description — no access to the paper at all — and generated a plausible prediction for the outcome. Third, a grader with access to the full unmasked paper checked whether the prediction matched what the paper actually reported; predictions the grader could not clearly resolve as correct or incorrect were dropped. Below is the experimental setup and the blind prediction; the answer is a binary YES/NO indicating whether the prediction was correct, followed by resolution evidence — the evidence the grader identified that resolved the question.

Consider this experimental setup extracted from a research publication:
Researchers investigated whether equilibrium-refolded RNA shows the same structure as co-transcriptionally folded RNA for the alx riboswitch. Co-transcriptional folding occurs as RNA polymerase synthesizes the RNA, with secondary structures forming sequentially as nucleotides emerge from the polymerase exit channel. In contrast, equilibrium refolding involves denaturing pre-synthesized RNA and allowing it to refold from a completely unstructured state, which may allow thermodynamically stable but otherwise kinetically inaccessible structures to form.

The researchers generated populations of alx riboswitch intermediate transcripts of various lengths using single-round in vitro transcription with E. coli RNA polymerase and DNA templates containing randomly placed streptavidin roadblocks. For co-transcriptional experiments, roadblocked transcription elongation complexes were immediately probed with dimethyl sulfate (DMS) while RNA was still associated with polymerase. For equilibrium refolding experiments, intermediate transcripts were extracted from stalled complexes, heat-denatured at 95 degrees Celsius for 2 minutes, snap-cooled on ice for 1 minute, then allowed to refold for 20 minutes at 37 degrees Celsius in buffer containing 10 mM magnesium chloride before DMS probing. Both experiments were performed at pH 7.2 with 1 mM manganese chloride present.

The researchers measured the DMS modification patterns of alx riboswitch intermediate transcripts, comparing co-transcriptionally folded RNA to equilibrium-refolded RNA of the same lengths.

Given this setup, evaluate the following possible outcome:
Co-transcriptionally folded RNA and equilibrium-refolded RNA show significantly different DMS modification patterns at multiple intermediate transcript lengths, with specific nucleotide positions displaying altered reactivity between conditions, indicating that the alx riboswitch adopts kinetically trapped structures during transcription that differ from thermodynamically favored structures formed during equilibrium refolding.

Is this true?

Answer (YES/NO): YES